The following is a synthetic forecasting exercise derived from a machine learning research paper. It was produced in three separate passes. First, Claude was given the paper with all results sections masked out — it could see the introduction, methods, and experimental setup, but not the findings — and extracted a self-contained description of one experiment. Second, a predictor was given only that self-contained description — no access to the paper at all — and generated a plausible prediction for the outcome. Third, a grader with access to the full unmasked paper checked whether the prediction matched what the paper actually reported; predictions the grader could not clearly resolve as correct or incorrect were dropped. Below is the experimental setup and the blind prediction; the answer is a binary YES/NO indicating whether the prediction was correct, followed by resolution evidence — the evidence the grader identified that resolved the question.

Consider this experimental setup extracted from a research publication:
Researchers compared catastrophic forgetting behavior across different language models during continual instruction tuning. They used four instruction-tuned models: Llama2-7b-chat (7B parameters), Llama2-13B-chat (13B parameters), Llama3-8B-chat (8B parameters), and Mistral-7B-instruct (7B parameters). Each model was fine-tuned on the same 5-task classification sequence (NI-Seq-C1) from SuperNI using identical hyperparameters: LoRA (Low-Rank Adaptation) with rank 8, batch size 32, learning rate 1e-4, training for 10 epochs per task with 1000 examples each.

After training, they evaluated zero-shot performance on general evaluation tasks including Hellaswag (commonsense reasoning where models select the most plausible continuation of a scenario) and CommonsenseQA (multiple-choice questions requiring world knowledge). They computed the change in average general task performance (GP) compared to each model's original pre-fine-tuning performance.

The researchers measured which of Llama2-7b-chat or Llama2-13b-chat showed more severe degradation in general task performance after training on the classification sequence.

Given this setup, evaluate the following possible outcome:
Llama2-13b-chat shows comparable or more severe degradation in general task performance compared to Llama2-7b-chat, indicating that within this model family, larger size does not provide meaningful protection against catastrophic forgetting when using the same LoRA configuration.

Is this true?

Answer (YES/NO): NO